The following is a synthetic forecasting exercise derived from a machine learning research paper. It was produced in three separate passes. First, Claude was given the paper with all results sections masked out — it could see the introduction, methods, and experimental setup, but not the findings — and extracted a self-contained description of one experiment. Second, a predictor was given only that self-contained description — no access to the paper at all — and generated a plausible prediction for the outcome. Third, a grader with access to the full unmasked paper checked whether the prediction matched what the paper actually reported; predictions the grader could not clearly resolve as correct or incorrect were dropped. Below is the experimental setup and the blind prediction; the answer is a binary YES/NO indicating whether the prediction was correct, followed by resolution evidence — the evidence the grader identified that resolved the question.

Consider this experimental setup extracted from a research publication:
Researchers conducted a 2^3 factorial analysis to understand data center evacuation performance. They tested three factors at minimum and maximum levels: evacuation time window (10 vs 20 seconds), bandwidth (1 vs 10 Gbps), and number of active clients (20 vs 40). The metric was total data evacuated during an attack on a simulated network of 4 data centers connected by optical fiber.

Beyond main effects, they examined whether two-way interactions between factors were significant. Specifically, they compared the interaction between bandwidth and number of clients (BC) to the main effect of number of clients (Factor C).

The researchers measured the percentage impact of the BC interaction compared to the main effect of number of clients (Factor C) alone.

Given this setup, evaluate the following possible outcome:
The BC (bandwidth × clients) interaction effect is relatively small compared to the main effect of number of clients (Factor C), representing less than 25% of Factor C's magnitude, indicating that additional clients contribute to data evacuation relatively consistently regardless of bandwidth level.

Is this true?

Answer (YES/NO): NO